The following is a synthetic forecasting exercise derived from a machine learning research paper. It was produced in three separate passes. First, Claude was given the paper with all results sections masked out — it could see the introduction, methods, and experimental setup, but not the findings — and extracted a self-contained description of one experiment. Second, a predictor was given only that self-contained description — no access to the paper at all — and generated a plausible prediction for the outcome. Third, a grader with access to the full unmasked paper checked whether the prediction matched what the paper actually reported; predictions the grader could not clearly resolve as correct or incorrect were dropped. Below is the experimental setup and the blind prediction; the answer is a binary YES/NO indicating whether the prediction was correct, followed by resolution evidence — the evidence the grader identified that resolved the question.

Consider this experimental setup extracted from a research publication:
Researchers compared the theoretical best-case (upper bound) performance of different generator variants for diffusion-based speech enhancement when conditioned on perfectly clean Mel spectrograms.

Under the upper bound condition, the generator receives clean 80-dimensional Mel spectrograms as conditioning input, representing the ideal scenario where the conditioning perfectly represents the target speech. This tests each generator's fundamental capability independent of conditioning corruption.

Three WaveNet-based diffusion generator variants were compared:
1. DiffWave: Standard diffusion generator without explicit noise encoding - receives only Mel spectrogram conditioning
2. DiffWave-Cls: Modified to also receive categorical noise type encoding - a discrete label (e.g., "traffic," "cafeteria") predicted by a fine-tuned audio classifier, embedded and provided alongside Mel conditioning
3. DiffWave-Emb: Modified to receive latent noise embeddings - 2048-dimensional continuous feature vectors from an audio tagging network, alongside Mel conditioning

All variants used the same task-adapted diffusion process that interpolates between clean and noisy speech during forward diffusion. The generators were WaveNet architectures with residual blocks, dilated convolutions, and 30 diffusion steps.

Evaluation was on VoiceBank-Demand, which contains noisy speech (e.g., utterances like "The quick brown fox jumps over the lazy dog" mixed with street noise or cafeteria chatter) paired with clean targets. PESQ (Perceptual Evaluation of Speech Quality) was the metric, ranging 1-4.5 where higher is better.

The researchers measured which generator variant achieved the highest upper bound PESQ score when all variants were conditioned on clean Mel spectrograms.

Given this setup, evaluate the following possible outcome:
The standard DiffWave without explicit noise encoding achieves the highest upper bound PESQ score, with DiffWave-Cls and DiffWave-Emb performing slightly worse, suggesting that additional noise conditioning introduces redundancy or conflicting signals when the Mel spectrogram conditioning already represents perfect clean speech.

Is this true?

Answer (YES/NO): NO